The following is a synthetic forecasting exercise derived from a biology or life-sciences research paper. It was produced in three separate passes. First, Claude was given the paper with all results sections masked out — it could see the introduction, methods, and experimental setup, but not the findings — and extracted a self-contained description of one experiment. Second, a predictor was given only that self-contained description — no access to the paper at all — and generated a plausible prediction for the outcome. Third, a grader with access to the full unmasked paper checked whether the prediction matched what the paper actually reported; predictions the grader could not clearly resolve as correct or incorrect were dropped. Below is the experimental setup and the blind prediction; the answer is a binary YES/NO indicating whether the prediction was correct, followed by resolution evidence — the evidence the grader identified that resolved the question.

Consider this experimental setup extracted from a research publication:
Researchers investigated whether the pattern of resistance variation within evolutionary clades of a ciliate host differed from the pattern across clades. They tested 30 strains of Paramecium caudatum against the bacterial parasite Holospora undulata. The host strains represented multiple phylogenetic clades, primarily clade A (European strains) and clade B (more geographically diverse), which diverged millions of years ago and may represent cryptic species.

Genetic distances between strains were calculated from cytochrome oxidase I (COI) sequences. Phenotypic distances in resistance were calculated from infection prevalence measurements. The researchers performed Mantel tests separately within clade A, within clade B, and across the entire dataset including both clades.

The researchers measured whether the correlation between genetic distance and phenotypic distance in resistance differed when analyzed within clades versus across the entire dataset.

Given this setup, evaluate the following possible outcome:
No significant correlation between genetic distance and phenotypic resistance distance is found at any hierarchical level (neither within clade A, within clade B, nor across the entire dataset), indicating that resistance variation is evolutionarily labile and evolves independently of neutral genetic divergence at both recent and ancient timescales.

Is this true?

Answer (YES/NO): NO